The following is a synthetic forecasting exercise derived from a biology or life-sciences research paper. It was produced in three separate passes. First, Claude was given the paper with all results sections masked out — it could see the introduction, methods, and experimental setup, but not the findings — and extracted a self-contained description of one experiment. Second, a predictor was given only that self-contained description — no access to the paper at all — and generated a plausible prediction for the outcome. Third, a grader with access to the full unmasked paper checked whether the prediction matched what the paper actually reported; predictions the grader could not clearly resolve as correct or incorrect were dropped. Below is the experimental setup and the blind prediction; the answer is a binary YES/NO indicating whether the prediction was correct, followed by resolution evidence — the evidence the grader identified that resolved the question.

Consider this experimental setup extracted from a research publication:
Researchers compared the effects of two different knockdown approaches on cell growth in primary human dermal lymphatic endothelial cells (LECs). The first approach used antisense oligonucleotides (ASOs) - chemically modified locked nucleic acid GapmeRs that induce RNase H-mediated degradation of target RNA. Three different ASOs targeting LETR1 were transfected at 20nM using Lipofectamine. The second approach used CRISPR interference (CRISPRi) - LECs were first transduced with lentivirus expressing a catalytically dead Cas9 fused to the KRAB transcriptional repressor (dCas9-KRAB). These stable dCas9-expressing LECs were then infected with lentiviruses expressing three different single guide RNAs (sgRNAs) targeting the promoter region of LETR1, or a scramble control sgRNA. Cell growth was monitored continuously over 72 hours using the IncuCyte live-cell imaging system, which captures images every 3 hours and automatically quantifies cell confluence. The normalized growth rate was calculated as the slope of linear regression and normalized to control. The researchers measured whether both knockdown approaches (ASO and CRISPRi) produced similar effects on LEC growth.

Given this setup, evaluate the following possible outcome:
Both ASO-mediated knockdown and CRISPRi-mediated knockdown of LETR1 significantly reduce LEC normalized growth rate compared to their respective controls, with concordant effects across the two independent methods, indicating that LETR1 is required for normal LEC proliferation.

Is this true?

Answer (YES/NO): YES